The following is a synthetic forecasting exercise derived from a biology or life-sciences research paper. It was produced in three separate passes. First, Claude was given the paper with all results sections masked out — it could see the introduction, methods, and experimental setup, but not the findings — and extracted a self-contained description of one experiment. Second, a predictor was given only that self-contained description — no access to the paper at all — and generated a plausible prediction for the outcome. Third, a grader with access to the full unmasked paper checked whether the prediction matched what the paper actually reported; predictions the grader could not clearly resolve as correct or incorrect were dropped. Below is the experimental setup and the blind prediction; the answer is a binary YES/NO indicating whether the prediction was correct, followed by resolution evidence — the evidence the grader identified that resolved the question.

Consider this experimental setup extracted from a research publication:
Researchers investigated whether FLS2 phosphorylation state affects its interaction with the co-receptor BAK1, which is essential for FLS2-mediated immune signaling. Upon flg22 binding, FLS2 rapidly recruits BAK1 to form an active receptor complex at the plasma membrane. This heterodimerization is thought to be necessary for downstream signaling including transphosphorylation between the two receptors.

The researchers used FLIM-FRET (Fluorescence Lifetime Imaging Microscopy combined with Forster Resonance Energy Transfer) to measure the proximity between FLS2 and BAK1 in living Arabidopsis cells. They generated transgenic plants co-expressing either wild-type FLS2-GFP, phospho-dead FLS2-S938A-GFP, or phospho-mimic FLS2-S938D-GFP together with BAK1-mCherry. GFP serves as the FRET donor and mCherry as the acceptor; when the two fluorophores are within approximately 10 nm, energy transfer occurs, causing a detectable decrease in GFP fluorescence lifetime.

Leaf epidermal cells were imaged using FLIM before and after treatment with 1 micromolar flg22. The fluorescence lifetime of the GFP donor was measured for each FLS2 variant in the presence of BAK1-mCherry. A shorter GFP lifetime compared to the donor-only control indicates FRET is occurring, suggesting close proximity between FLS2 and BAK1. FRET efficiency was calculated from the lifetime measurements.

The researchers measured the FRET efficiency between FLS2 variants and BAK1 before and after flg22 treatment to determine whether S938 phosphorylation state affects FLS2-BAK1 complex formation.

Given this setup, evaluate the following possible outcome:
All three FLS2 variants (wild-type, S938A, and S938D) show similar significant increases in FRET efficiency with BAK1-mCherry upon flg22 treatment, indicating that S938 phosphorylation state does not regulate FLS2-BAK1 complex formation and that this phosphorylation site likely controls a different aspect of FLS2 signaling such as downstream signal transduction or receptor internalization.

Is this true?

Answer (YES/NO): YES